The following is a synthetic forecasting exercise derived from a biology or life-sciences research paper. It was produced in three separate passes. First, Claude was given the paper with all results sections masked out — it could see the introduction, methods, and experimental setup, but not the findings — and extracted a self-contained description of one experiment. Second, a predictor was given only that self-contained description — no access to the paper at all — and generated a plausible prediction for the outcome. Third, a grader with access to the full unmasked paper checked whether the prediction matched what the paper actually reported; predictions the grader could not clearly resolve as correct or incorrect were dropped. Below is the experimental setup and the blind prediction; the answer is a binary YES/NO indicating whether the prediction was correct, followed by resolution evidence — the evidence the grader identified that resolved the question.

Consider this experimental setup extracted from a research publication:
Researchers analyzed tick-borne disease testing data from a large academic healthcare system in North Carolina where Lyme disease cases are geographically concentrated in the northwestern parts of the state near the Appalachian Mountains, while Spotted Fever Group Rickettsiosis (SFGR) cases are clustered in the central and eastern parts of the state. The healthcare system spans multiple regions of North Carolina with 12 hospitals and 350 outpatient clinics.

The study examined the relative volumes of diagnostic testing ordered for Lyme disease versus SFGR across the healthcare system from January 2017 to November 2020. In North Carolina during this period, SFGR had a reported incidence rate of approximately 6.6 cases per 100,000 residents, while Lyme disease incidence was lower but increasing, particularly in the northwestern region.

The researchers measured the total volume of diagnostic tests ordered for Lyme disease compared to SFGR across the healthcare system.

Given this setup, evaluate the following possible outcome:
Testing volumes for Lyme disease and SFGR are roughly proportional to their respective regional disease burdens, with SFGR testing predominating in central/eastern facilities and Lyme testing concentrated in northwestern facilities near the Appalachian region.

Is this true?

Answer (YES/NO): NO